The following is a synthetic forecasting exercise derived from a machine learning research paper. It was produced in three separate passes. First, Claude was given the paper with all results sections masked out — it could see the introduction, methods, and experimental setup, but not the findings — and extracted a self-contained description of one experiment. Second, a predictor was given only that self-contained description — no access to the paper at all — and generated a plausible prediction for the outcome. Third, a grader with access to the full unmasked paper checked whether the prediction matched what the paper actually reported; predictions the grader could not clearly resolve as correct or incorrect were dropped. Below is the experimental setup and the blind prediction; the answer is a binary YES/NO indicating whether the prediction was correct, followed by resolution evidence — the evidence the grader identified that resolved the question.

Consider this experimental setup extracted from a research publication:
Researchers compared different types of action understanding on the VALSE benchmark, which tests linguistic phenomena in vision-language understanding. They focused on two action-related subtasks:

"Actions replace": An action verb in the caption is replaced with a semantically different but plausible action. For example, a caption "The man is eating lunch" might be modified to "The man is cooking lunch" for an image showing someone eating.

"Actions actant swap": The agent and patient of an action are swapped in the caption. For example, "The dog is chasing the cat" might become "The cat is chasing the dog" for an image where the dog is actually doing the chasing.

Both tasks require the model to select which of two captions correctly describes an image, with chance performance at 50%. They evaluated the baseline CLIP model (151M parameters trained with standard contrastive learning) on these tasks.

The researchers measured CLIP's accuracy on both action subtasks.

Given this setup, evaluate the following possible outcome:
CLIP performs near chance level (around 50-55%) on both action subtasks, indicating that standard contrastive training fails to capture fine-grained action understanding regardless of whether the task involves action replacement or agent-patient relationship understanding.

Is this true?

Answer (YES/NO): NO